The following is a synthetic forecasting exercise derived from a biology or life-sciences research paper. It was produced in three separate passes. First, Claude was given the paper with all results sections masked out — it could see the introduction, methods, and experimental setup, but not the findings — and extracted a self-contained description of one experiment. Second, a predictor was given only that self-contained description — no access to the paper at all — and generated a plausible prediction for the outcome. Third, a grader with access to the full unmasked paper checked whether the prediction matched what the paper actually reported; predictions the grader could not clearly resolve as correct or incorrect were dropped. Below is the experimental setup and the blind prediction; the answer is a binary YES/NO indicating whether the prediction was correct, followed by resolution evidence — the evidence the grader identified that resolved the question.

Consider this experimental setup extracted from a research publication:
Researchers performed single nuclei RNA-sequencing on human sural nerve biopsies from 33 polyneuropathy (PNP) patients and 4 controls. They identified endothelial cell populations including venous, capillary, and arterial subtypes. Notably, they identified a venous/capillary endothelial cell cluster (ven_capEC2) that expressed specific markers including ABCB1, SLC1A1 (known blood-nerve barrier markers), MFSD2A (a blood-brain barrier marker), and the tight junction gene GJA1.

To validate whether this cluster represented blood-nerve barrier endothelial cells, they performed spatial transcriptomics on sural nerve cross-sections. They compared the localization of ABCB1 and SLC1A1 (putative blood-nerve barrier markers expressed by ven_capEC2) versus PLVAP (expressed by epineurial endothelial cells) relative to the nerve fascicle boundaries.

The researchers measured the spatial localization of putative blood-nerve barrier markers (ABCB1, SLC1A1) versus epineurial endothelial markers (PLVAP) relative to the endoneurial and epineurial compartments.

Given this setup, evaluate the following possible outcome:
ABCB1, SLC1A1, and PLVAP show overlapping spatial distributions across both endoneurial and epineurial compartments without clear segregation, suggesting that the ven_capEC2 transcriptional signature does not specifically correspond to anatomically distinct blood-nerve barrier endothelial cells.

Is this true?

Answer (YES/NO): NO